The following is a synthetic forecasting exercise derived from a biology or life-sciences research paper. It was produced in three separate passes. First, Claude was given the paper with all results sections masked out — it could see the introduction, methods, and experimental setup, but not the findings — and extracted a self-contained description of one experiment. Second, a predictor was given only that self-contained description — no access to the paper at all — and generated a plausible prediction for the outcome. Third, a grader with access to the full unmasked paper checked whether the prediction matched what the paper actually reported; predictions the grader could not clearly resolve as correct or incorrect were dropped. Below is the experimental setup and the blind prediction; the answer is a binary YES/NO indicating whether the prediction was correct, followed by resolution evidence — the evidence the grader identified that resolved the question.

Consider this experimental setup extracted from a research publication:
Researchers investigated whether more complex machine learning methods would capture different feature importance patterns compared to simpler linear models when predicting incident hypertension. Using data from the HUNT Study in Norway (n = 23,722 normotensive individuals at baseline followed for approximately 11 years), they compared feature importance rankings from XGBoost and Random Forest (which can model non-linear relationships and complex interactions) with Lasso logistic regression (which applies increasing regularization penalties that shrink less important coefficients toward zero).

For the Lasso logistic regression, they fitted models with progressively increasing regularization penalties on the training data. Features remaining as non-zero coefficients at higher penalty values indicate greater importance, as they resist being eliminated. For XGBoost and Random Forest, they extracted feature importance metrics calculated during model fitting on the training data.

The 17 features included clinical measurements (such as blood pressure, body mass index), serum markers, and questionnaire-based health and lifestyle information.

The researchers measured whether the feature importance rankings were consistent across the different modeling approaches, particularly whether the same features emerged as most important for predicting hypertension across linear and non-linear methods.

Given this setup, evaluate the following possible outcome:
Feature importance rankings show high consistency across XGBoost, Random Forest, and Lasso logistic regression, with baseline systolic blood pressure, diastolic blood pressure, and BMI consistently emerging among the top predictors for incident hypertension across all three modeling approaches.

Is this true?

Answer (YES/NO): YES